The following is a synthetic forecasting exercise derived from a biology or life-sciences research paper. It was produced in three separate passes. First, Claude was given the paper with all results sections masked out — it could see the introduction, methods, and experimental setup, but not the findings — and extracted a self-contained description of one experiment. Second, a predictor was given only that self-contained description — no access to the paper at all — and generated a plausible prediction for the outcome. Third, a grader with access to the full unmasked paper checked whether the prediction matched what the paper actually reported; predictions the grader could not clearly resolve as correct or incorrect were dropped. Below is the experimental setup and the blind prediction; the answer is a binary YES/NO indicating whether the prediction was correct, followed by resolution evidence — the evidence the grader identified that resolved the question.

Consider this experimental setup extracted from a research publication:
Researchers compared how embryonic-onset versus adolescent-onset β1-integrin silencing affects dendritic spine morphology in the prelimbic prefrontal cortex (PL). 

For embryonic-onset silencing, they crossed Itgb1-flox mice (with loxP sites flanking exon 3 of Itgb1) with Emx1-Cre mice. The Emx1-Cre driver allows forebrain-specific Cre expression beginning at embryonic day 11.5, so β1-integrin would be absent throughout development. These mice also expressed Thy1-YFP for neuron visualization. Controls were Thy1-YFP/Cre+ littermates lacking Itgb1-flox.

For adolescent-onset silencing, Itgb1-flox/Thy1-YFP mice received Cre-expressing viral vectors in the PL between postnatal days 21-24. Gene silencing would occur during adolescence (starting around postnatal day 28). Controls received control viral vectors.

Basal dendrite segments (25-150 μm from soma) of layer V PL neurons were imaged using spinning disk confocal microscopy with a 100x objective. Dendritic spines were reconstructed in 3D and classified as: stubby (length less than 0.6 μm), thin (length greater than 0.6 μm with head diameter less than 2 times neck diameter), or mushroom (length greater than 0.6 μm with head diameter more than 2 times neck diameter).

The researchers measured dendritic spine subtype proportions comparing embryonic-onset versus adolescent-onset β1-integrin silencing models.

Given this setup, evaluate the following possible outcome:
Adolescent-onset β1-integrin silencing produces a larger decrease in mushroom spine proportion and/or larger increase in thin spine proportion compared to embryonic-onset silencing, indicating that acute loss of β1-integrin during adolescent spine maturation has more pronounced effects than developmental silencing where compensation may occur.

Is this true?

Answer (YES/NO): NO